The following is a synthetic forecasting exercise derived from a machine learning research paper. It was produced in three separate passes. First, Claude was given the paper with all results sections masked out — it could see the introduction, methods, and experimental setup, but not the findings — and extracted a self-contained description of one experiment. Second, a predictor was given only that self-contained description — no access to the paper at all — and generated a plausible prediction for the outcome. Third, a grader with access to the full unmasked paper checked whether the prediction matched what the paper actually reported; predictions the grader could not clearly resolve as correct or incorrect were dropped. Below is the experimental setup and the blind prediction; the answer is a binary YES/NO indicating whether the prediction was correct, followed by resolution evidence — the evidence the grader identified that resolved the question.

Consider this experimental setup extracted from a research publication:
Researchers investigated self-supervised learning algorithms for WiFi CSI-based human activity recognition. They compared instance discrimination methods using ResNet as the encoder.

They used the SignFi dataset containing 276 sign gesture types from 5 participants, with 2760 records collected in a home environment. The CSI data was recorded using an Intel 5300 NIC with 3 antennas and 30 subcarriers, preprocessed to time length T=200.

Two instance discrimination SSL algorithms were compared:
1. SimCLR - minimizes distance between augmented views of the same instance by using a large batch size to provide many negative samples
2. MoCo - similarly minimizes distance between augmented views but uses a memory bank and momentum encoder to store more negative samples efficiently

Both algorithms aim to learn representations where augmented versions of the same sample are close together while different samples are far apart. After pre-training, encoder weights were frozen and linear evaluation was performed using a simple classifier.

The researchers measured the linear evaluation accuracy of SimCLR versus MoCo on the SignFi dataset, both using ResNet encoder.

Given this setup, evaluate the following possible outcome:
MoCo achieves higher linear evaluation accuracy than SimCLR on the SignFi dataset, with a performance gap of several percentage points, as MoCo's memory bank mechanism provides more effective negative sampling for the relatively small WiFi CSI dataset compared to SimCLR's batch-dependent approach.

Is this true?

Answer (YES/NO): NO